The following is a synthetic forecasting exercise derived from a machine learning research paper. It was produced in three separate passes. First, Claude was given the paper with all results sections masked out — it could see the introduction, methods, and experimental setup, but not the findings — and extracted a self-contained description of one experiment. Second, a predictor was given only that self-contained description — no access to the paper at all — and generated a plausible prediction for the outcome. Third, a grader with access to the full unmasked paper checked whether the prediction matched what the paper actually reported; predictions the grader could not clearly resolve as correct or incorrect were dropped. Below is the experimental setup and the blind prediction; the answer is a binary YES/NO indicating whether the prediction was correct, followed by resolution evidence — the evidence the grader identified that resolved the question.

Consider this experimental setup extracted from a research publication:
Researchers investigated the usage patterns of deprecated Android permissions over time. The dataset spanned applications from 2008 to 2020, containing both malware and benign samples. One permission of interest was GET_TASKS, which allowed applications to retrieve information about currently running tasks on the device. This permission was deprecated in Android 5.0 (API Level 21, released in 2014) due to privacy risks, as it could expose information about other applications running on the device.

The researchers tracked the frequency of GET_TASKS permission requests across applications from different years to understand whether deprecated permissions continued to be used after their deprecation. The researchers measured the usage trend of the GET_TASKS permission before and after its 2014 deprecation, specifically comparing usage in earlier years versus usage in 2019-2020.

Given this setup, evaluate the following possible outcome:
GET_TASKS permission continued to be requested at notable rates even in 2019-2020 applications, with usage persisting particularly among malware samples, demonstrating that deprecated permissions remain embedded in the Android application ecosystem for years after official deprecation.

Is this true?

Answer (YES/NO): NO